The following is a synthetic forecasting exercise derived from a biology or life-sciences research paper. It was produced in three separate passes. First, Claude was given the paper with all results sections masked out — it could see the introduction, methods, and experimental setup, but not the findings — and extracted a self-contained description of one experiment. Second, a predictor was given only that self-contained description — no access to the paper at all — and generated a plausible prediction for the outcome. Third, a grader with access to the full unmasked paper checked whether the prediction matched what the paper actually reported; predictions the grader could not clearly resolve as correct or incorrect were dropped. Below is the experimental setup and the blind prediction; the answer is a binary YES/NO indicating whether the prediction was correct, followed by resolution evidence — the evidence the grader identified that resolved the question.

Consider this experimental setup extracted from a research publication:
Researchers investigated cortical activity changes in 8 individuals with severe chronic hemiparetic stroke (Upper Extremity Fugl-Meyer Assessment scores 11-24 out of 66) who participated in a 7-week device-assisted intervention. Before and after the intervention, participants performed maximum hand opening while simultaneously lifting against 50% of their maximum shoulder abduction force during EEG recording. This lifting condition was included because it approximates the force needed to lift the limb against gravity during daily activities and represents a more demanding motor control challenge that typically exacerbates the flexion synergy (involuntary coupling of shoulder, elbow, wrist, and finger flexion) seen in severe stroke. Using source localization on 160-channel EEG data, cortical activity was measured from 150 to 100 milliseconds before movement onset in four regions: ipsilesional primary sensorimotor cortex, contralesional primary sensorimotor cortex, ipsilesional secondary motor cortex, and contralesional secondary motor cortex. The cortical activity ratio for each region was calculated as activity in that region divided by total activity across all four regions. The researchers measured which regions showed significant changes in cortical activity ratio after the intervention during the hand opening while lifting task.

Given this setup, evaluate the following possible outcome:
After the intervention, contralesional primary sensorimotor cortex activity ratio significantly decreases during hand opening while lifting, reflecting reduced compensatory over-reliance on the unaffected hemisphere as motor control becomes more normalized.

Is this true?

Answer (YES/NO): NO